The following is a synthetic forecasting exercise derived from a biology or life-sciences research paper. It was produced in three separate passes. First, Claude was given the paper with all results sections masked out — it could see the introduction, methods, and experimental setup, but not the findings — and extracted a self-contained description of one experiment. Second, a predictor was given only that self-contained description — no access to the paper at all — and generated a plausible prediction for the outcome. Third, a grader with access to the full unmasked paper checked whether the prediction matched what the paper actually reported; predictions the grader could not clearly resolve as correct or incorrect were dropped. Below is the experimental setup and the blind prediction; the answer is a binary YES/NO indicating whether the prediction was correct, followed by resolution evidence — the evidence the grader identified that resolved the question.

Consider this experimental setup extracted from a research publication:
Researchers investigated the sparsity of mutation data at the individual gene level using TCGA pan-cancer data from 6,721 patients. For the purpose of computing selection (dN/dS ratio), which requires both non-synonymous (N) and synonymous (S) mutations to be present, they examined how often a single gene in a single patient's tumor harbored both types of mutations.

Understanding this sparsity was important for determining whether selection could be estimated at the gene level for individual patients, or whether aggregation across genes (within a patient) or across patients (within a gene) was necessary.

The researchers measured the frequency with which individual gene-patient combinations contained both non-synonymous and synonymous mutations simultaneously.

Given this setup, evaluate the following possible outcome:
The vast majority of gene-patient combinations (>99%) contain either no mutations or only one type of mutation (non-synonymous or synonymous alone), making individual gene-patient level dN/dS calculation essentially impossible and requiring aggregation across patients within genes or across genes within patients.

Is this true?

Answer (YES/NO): YES